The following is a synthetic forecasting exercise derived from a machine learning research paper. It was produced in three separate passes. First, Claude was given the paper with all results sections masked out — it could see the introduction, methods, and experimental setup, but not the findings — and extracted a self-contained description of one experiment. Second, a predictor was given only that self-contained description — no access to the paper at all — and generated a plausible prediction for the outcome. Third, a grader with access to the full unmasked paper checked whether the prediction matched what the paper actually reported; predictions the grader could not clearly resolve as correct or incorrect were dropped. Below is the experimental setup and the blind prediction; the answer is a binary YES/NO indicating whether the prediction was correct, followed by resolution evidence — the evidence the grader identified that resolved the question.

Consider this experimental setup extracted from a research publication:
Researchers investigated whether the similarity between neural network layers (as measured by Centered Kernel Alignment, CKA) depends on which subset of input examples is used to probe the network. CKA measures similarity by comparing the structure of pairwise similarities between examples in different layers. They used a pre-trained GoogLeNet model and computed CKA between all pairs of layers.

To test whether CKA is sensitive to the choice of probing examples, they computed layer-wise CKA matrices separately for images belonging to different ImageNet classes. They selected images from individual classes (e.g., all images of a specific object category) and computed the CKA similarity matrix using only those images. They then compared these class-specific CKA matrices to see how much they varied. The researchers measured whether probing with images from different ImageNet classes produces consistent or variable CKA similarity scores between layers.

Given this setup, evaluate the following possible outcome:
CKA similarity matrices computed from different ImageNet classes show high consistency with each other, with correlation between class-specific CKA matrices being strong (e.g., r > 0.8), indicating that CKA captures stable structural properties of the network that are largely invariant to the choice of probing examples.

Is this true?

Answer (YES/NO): NO